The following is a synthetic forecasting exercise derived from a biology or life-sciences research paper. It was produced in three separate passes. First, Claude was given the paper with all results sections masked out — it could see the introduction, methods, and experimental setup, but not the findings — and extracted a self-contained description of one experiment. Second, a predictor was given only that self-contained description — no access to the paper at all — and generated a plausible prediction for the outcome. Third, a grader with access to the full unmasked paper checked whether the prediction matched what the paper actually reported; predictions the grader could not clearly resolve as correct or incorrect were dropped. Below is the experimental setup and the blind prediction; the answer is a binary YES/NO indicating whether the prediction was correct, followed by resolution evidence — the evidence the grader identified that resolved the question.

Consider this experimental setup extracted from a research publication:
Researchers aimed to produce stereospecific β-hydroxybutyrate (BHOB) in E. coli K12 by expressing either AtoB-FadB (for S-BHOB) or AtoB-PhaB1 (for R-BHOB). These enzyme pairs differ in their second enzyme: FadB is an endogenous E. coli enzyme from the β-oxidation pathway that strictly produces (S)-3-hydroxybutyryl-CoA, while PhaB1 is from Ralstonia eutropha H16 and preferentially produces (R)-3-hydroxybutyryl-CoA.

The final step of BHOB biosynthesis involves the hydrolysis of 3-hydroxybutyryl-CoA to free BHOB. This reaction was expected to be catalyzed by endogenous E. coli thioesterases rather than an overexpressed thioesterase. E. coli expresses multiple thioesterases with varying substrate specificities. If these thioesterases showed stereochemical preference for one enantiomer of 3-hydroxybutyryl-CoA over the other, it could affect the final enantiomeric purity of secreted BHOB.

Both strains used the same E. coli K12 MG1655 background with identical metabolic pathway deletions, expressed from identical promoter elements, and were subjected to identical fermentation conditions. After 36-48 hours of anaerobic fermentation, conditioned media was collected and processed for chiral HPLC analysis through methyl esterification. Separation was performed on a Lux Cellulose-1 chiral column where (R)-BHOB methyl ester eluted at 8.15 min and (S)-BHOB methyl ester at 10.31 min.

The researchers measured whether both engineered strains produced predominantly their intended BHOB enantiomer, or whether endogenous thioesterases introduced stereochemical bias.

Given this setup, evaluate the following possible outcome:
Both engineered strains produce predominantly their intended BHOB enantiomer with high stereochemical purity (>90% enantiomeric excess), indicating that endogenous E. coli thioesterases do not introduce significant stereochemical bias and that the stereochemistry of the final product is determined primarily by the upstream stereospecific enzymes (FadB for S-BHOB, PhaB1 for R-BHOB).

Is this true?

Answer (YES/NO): NO